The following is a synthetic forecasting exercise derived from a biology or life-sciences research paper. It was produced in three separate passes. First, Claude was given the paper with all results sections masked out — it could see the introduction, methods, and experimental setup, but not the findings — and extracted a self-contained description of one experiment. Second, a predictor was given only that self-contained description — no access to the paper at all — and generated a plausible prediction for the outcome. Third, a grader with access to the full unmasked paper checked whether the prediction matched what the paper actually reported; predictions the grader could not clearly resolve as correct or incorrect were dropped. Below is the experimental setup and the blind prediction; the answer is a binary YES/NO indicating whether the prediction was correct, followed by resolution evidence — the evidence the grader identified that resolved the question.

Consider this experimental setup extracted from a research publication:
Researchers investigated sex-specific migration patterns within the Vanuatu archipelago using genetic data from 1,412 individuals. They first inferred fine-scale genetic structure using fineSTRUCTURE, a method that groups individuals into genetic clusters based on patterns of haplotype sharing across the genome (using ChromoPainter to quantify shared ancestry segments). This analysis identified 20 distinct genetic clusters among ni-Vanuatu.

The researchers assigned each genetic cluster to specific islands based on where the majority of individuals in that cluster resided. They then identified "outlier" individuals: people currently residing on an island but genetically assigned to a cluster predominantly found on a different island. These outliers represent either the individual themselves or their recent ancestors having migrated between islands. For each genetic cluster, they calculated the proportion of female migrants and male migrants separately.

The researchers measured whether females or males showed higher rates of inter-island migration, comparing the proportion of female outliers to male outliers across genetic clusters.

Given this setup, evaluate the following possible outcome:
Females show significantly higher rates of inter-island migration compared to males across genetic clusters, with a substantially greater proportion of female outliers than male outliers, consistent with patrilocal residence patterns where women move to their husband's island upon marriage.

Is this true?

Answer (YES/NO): YES